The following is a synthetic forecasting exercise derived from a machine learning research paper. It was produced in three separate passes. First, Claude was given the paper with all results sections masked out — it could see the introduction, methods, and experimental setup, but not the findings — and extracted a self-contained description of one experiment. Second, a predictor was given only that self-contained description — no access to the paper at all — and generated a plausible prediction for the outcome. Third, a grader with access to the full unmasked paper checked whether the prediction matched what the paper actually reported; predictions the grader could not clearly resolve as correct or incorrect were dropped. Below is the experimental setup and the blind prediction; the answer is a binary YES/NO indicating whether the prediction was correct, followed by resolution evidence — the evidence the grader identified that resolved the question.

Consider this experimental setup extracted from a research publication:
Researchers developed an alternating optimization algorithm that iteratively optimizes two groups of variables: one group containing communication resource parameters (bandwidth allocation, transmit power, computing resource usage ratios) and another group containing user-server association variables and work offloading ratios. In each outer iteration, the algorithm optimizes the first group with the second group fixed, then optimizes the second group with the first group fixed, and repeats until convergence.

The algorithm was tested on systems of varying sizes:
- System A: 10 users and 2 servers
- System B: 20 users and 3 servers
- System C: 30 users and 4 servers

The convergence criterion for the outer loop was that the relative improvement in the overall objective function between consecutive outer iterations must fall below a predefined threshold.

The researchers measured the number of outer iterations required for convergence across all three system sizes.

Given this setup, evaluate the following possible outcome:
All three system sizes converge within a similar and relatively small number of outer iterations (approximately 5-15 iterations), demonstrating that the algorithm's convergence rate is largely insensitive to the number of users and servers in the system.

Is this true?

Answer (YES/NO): NO